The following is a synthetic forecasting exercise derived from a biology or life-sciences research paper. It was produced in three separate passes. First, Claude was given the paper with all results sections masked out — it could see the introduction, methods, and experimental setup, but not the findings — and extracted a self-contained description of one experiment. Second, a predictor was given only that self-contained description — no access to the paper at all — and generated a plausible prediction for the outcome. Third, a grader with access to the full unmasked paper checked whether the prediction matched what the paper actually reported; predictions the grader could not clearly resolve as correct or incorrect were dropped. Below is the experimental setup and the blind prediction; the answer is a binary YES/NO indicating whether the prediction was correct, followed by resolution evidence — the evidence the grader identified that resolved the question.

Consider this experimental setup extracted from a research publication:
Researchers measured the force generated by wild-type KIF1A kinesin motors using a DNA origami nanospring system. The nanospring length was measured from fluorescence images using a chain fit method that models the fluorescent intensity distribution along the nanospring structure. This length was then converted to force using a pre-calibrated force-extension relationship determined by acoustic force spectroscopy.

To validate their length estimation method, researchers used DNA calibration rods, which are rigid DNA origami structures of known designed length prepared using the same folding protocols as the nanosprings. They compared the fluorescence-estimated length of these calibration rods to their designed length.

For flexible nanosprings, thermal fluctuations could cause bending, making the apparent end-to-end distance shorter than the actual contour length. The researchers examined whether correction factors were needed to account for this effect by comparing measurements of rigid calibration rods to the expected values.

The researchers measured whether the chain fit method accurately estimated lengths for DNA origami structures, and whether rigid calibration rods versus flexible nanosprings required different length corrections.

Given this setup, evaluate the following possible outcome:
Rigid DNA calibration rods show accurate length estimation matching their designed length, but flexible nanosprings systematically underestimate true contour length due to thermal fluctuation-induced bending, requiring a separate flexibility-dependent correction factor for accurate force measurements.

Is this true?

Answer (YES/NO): NO